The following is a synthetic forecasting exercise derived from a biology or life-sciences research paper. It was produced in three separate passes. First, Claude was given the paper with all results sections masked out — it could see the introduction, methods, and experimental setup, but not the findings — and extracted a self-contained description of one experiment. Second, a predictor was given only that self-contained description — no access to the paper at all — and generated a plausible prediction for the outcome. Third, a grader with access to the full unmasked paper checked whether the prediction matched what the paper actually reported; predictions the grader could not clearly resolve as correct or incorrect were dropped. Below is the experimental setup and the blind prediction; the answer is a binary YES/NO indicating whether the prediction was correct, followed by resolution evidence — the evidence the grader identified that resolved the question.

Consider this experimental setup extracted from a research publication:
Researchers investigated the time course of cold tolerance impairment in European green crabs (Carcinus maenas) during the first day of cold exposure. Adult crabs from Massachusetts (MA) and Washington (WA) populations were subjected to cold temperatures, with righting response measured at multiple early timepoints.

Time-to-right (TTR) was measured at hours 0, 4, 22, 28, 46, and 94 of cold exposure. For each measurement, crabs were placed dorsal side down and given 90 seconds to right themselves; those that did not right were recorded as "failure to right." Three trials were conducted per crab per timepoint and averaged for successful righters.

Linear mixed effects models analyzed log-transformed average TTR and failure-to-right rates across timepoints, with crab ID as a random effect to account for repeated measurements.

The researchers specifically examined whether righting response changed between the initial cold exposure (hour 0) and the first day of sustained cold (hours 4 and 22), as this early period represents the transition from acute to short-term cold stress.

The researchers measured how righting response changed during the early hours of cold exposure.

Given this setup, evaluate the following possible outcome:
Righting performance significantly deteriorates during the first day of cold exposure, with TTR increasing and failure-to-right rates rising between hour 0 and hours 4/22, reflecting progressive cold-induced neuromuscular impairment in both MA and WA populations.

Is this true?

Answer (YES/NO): YES